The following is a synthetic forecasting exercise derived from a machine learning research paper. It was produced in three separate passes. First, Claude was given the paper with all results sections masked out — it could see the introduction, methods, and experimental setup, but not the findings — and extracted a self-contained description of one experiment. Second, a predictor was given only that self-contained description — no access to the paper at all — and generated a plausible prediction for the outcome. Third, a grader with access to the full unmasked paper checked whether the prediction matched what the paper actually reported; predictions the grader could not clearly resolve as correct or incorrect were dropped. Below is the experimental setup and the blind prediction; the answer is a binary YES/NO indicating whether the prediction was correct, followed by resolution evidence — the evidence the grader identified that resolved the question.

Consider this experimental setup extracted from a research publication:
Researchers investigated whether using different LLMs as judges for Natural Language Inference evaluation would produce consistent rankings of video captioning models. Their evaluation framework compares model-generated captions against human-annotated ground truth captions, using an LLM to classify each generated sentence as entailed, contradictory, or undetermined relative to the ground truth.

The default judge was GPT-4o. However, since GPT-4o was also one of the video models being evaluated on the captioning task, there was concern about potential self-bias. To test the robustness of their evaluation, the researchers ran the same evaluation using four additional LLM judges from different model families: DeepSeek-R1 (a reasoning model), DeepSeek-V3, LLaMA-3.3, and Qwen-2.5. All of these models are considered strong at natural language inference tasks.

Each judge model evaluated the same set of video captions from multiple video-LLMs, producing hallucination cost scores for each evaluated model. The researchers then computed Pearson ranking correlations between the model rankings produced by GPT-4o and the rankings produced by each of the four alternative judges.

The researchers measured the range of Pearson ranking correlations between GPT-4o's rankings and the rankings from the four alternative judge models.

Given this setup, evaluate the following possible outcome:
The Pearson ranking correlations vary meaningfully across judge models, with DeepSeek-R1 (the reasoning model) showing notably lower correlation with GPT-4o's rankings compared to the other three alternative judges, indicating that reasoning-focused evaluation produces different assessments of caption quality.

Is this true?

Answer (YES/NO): NO